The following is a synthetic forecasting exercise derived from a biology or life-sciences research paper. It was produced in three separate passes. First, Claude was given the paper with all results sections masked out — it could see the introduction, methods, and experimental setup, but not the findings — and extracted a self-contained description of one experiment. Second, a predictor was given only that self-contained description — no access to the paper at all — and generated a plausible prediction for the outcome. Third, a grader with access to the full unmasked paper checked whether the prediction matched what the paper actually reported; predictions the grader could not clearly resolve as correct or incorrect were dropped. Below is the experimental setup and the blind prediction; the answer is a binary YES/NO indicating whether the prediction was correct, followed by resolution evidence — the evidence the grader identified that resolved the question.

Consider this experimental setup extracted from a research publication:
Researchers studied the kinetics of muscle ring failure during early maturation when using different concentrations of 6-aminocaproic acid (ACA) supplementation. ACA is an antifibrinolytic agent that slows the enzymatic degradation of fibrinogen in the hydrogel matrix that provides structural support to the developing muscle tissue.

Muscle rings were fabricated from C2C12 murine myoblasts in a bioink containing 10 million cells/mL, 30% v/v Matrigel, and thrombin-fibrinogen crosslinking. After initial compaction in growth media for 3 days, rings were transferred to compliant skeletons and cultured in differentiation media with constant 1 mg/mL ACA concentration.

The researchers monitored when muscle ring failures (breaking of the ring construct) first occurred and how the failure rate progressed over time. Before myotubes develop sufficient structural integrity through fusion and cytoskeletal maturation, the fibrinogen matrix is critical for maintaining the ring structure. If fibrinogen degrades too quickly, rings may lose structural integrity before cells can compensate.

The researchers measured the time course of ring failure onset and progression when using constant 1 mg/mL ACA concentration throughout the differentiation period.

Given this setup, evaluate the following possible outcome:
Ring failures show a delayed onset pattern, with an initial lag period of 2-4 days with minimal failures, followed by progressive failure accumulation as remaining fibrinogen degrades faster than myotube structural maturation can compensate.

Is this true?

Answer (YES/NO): YES